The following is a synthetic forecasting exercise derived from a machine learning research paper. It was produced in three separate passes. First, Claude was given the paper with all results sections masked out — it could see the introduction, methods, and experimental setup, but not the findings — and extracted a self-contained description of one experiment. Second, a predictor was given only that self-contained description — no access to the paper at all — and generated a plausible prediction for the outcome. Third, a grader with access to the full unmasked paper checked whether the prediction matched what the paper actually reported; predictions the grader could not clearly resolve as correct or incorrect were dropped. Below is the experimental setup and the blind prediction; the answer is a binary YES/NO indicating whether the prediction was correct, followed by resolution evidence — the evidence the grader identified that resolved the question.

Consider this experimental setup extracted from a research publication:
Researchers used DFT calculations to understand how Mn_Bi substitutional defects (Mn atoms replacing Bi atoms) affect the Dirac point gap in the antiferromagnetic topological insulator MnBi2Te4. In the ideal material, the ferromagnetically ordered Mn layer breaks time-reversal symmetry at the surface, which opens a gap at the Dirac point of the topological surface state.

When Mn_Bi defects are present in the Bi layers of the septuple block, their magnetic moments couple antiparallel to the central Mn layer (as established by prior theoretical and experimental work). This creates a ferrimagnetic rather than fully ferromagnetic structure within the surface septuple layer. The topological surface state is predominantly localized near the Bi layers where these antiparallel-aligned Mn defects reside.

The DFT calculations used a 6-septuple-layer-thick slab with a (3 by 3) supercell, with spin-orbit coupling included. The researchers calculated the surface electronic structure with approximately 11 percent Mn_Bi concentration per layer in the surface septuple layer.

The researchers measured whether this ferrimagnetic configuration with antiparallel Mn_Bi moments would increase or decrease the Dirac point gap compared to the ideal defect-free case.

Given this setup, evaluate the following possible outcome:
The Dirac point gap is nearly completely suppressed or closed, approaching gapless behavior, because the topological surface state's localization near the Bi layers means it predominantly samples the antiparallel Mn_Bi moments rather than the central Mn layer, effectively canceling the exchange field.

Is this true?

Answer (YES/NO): YES